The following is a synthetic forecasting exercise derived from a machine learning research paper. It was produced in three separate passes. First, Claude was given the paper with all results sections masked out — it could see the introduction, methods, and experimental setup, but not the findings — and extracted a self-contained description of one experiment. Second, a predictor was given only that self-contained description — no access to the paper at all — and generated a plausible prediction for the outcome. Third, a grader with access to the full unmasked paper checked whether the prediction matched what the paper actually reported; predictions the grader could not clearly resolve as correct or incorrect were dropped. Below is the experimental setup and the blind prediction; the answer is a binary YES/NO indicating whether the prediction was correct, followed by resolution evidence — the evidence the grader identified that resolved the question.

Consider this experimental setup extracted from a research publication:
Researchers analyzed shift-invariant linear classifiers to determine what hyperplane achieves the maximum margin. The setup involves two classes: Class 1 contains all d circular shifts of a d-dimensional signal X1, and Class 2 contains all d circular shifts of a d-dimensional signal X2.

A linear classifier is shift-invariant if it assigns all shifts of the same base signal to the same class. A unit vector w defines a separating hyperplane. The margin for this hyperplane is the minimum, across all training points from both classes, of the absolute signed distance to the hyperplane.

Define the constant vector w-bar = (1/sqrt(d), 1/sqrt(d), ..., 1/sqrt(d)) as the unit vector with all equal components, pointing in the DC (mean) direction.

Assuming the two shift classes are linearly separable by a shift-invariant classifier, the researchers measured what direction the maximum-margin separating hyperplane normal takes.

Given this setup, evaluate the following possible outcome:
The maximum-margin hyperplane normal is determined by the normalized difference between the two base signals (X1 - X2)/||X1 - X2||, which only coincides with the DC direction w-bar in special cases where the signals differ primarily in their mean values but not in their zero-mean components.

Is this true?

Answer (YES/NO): NO